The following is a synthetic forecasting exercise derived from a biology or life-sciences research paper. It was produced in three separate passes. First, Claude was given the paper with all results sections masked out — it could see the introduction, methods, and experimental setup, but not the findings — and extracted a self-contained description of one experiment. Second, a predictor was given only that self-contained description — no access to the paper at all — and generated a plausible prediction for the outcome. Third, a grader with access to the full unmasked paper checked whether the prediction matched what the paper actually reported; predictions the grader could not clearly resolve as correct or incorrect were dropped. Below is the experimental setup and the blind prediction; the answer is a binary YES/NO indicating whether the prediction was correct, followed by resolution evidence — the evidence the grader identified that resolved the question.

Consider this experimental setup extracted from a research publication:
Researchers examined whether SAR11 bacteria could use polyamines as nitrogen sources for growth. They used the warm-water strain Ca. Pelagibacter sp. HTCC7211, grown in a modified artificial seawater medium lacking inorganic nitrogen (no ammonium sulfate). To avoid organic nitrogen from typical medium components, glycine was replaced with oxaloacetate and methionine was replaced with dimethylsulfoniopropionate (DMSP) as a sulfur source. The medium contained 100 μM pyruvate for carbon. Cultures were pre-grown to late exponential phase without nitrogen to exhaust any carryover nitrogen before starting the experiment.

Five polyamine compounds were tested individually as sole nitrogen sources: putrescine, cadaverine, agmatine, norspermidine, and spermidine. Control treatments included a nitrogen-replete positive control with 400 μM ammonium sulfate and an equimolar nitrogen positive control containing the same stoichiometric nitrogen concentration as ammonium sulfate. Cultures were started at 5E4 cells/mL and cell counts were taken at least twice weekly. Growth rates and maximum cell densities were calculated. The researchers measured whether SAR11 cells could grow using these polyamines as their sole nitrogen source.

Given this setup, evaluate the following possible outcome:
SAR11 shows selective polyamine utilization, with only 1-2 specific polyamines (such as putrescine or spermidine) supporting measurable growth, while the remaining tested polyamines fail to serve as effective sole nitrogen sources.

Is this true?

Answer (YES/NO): NO